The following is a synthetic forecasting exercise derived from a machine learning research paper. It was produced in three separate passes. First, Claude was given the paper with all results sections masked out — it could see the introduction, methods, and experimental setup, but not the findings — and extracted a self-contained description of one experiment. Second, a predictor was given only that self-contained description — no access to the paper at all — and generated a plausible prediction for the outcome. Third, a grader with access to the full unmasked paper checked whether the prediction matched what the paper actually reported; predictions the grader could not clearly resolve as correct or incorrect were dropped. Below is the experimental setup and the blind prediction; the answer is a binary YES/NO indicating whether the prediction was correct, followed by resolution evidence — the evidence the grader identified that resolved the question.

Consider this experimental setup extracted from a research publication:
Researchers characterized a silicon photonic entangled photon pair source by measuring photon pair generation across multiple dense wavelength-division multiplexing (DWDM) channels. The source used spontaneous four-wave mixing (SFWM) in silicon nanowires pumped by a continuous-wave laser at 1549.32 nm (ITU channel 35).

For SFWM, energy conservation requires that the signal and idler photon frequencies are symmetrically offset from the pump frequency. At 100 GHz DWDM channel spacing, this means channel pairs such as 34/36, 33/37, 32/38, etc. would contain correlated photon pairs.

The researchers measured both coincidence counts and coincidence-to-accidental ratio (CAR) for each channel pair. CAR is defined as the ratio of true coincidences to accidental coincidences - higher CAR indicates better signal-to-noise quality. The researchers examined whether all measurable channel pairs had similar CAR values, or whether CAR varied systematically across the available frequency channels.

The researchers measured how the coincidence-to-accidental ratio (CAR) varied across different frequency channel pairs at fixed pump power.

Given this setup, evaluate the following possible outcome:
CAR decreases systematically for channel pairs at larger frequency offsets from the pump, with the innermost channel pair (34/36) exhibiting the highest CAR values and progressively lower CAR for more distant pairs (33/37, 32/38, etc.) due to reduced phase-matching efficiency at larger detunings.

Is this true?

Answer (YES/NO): NO